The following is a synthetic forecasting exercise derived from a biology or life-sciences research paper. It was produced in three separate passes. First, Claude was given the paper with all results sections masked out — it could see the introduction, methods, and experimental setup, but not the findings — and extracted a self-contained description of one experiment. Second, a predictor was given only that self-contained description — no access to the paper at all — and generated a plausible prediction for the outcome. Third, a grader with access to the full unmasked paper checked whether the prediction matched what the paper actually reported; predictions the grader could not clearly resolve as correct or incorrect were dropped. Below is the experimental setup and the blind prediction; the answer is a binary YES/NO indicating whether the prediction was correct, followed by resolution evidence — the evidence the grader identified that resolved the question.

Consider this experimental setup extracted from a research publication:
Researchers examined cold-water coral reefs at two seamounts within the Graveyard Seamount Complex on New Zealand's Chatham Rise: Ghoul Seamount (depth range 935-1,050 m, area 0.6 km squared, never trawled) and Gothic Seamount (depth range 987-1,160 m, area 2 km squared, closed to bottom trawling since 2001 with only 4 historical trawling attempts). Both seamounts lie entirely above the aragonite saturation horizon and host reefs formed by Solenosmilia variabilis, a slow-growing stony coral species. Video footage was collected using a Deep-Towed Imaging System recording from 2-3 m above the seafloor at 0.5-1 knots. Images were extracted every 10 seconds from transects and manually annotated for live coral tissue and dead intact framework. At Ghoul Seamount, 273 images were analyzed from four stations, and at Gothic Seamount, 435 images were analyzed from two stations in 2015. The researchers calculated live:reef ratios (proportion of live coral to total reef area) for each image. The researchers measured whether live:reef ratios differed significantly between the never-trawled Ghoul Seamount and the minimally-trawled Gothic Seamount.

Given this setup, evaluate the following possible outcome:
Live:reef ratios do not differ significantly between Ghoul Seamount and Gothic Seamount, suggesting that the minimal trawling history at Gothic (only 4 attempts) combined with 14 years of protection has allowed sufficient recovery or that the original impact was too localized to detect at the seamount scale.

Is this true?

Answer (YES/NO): NO